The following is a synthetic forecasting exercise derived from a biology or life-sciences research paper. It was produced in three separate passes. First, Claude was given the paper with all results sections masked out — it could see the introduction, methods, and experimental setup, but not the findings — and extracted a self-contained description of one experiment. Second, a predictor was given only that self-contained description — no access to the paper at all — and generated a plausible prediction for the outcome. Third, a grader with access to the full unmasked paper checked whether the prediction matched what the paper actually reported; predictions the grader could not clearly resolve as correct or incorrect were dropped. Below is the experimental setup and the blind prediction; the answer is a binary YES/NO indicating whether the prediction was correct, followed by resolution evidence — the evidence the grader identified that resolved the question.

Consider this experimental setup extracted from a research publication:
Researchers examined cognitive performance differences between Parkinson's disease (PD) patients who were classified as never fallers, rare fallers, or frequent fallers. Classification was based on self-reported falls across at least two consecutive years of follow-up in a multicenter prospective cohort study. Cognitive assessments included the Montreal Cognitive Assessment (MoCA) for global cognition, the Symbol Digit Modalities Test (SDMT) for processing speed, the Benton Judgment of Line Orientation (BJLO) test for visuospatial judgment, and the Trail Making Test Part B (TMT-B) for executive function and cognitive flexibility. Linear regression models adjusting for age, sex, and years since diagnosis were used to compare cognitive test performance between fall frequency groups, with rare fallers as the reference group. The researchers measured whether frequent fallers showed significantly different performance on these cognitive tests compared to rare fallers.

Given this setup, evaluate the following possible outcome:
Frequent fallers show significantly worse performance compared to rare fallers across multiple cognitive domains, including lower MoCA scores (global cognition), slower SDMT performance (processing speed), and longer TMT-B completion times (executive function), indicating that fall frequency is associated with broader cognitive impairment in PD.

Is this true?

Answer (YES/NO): YES